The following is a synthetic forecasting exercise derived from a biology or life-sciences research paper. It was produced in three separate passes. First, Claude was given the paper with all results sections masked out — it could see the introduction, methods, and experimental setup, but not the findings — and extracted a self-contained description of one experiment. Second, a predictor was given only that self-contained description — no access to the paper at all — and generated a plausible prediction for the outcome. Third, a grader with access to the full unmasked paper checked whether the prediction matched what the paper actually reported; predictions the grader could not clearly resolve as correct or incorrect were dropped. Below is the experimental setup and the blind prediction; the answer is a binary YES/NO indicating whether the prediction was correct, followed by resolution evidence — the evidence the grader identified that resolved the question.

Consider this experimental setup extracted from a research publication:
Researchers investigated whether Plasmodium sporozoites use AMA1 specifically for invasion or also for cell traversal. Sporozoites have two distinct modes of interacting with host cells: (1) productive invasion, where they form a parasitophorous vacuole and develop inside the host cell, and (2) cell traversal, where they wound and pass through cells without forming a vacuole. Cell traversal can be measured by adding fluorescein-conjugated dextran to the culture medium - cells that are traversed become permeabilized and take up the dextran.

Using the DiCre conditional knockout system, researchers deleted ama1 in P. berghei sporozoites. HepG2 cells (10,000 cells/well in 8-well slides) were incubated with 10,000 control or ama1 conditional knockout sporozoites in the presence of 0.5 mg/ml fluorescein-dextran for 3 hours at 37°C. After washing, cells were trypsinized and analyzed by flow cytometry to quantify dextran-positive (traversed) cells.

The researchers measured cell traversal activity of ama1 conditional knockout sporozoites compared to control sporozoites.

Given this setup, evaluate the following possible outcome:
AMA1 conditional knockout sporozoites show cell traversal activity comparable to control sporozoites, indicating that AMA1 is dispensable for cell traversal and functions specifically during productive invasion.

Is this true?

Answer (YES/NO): YES